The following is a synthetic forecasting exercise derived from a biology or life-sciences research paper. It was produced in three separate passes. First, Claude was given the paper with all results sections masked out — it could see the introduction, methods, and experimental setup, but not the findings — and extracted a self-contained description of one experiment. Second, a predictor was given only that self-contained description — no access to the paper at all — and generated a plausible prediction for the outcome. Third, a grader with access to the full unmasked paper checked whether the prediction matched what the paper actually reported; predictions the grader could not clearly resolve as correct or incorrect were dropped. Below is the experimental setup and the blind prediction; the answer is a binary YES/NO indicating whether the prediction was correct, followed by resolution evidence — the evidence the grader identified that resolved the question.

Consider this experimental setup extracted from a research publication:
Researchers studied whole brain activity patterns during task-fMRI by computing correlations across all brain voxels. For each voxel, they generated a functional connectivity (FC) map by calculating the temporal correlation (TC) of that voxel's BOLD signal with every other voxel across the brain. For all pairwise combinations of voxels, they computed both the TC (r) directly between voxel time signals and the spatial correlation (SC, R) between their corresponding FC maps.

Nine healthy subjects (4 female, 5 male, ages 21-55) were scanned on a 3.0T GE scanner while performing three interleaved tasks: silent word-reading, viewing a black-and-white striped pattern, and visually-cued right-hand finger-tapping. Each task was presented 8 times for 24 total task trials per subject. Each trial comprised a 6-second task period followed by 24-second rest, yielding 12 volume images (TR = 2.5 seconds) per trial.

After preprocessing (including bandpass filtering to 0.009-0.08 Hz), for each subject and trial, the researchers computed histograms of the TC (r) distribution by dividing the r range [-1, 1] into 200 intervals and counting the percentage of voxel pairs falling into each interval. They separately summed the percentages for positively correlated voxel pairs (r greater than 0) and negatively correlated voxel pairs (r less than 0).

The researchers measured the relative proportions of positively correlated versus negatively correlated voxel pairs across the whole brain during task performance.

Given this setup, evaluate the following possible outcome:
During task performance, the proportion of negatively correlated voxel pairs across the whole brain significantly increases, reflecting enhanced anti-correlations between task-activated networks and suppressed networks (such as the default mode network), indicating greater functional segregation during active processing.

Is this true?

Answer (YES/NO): NO